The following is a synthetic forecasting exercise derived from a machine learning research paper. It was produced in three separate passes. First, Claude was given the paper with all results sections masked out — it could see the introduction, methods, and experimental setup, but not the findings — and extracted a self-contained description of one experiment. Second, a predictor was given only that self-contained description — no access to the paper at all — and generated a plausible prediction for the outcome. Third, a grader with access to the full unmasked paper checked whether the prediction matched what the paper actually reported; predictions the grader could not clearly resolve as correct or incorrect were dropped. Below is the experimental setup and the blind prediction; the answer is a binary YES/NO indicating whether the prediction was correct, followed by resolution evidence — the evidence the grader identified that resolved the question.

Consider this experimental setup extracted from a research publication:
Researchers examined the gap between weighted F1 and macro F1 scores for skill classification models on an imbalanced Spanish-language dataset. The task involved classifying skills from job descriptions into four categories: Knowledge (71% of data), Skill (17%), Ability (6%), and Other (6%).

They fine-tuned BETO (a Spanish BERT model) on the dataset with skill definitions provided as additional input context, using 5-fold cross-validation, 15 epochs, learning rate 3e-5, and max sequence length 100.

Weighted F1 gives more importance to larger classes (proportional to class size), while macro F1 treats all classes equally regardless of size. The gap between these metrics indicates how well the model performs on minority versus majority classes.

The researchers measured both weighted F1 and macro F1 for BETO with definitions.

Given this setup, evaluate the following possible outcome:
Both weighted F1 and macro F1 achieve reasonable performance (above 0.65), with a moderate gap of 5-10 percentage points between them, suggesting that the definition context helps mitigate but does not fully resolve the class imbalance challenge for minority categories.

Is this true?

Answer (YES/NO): YES